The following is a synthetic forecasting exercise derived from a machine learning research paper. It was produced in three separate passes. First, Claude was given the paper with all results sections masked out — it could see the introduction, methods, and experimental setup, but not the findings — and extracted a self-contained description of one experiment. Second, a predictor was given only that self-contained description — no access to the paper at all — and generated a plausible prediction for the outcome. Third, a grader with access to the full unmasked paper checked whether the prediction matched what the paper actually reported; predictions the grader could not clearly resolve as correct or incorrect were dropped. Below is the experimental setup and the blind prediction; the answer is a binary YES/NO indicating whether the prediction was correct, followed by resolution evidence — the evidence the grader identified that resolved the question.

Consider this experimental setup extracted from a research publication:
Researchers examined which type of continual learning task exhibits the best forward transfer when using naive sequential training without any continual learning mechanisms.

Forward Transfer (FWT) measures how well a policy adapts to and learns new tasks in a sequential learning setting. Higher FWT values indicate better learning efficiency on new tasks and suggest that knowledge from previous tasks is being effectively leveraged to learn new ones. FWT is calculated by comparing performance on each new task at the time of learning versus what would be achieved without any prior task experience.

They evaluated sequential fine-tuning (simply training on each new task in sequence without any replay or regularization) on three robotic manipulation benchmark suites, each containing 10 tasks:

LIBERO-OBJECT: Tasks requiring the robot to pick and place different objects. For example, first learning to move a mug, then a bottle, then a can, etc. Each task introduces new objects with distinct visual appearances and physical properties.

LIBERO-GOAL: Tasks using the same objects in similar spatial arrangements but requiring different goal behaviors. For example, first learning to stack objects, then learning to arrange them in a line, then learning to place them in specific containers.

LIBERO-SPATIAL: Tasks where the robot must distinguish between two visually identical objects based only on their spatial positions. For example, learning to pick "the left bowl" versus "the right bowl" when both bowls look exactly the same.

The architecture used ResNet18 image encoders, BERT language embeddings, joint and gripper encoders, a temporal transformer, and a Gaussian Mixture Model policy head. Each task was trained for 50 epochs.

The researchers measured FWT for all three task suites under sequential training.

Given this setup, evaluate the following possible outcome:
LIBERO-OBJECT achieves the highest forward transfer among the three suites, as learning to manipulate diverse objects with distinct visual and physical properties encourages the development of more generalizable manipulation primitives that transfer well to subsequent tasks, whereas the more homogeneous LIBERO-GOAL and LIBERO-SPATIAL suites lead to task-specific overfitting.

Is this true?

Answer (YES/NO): NO